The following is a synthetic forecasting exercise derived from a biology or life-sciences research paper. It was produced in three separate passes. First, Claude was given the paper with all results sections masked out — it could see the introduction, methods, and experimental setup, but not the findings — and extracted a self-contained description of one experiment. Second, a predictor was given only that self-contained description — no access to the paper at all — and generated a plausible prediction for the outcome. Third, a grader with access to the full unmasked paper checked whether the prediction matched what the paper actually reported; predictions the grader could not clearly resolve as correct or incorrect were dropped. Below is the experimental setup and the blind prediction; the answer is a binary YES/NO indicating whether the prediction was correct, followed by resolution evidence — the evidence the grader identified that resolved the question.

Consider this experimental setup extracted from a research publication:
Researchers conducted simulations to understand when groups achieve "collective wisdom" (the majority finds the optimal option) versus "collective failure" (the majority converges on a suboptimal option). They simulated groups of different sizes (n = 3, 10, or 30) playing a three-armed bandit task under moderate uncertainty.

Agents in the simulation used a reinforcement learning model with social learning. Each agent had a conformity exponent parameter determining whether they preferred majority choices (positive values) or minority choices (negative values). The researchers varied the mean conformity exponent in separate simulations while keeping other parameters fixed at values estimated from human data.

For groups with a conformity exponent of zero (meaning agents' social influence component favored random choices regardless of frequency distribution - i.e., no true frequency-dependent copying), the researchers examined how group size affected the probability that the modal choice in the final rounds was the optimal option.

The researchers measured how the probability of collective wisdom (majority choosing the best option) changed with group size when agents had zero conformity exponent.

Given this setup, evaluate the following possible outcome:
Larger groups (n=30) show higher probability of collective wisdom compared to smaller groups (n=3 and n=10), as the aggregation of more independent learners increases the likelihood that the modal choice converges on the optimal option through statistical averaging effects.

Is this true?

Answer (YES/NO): YES